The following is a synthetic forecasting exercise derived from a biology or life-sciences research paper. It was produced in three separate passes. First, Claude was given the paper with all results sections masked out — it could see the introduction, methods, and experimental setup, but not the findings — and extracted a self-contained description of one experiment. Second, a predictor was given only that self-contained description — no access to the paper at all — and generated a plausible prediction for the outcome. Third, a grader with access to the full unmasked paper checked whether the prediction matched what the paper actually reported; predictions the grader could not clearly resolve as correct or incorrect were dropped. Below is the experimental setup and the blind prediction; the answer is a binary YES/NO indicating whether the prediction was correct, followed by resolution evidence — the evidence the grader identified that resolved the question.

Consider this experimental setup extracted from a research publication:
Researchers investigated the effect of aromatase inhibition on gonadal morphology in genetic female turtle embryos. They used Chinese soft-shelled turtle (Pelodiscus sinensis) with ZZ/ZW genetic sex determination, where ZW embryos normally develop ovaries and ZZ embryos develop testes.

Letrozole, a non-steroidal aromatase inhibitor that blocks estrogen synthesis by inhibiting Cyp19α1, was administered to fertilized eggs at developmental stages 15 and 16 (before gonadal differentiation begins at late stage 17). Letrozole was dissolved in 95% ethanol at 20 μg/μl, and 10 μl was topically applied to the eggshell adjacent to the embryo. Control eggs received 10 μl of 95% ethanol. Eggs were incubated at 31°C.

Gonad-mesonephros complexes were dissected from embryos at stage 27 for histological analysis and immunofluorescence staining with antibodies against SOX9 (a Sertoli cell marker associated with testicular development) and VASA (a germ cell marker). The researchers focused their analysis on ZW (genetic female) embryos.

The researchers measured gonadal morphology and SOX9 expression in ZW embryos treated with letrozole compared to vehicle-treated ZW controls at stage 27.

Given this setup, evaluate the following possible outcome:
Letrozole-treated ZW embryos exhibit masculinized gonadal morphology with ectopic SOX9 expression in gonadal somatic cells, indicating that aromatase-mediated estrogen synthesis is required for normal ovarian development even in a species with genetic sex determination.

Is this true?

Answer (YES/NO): YES